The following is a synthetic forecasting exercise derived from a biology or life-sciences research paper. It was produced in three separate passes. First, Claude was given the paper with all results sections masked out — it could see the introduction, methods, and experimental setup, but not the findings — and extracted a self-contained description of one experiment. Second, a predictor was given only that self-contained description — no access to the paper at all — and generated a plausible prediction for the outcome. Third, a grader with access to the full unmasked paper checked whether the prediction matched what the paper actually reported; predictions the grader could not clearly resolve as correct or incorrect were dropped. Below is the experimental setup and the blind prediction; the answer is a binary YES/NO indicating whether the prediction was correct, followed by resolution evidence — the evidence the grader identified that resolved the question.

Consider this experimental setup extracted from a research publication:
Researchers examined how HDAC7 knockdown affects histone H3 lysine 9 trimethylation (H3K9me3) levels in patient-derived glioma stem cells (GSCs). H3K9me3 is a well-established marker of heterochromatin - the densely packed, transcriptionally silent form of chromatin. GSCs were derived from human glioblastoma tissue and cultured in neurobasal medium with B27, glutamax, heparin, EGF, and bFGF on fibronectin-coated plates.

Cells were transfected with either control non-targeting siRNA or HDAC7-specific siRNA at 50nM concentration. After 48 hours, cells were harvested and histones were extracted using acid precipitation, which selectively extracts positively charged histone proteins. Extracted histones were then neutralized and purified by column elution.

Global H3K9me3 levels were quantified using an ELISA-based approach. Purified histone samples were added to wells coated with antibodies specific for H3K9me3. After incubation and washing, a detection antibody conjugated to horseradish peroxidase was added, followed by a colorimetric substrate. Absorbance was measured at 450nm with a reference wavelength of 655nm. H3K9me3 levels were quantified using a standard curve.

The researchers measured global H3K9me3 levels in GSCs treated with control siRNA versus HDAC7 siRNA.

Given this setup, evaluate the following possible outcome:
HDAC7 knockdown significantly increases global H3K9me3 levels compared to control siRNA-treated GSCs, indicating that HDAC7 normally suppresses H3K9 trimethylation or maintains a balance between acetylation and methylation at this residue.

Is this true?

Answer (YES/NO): YES